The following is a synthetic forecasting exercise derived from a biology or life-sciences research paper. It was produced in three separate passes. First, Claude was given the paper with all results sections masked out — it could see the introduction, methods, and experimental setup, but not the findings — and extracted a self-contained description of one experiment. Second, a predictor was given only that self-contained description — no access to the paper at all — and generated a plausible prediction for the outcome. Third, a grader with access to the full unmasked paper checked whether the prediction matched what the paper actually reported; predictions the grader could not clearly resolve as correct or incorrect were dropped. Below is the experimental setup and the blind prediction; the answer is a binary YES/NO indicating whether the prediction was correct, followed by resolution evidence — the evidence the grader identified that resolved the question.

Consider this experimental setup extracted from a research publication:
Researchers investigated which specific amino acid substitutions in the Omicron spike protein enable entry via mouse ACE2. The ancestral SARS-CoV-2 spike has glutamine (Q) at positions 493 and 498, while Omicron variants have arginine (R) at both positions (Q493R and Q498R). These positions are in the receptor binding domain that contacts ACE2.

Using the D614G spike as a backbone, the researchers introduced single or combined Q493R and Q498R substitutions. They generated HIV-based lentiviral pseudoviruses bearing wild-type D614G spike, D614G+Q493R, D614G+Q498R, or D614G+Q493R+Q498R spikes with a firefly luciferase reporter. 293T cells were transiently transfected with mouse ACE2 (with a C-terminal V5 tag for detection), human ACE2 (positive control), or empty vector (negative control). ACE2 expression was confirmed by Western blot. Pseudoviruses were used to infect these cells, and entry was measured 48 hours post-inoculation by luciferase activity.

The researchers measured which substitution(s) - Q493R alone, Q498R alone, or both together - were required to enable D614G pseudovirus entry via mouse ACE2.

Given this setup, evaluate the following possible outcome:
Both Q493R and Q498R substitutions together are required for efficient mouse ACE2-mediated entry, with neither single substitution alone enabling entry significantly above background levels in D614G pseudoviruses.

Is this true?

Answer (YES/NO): NO